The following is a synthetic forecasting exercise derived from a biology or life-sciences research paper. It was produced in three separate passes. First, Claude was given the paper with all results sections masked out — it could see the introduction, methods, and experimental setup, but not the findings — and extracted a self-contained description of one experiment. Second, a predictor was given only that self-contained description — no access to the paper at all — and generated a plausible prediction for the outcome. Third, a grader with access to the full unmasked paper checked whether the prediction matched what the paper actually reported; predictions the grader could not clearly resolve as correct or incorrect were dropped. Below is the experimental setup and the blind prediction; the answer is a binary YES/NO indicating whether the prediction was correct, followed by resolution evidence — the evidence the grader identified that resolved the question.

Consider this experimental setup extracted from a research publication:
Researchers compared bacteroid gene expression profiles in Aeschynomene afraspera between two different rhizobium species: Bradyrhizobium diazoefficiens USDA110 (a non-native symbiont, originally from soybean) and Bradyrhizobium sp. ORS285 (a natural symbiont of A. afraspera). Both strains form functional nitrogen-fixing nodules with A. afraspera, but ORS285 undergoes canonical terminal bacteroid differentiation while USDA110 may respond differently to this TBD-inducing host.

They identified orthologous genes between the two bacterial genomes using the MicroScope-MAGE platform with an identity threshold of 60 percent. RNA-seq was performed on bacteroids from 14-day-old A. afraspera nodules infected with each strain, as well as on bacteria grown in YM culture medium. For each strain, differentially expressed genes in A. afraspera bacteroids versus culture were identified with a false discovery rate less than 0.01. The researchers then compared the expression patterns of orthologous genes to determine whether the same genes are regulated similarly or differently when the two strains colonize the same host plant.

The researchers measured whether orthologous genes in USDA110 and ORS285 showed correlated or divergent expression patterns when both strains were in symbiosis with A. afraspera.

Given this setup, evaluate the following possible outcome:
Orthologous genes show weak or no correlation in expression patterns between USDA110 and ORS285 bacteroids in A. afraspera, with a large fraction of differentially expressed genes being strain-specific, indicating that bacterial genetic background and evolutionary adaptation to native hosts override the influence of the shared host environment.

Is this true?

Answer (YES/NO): NO